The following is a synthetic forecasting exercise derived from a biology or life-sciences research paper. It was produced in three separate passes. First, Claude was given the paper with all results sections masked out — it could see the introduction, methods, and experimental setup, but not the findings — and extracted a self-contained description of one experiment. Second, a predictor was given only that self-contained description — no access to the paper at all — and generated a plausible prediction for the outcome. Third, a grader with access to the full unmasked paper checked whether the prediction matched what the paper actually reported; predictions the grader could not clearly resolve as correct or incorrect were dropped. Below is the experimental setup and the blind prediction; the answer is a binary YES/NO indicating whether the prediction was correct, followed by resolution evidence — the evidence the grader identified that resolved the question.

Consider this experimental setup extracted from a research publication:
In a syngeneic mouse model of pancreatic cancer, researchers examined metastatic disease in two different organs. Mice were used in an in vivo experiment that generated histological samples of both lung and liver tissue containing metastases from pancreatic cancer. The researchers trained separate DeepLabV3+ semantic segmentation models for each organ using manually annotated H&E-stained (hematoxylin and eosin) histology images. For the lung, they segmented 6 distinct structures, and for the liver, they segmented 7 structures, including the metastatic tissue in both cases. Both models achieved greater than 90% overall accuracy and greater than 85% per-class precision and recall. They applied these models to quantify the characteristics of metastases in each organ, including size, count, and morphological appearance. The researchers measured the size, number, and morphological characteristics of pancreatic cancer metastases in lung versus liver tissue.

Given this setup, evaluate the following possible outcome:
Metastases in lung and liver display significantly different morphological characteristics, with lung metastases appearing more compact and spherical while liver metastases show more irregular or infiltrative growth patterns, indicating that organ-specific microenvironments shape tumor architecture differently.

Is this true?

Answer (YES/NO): NO